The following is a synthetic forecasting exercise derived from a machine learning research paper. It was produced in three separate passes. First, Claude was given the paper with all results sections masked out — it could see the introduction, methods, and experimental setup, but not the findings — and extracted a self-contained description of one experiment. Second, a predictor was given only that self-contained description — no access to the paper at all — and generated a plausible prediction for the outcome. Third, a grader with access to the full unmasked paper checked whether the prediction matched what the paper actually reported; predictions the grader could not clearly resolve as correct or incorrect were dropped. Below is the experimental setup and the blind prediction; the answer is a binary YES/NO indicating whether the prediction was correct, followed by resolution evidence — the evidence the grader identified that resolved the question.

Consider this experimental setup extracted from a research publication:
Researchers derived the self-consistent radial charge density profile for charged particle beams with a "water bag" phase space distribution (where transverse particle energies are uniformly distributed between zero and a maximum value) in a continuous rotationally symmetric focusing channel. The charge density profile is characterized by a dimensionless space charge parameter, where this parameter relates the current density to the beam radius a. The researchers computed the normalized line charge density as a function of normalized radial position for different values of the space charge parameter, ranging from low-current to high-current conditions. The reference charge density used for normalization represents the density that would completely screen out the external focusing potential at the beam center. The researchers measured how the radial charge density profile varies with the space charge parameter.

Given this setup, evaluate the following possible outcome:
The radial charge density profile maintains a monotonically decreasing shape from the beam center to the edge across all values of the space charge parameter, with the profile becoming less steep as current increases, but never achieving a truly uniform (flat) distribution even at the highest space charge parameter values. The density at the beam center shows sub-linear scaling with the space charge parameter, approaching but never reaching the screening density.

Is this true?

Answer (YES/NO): NO